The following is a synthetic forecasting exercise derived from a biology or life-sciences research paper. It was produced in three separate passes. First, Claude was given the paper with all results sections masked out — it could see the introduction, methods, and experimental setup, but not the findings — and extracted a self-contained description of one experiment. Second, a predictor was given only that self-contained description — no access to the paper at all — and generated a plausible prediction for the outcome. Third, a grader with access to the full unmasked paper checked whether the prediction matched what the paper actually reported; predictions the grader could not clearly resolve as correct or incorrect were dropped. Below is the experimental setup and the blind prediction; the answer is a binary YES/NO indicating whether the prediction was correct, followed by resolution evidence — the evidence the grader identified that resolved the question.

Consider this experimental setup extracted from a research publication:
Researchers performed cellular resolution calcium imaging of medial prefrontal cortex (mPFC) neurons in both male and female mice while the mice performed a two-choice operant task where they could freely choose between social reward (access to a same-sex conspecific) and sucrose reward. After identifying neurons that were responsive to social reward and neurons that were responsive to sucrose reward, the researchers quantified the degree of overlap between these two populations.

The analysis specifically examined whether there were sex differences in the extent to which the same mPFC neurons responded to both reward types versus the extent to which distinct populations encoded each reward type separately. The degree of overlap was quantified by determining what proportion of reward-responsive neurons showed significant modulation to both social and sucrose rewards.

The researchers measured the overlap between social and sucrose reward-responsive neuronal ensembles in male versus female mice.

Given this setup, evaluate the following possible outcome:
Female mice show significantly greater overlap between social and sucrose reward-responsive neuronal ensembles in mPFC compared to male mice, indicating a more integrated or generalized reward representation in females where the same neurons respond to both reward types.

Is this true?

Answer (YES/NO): NO